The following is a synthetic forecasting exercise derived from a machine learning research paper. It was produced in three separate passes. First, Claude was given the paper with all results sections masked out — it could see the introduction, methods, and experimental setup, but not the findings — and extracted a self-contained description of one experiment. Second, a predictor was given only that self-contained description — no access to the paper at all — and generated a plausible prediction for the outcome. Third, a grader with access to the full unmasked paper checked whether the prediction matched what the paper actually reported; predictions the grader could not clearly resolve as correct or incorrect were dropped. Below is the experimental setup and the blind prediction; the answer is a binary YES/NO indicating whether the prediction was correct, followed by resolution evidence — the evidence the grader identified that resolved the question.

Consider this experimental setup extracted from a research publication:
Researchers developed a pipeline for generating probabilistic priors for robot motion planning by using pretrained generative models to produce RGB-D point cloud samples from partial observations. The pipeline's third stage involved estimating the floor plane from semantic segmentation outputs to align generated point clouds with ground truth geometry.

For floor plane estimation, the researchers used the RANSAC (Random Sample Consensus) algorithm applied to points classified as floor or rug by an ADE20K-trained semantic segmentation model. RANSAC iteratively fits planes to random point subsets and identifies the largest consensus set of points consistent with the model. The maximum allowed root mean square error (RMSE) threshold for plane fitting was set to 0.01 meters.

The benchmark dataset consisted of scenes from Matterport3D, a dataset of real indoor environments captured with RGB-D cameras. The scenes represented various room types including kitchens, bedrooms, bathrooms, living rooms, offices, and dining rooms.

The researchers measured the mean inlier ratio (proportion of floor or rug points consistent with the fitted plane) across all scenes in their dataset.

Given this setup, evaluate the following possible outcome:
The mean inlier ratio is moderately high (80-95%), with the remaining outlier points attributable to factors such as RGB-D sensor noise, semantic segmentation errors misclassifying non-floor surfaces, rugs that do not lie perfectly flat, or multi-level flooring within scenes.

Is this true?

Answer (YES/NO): NO